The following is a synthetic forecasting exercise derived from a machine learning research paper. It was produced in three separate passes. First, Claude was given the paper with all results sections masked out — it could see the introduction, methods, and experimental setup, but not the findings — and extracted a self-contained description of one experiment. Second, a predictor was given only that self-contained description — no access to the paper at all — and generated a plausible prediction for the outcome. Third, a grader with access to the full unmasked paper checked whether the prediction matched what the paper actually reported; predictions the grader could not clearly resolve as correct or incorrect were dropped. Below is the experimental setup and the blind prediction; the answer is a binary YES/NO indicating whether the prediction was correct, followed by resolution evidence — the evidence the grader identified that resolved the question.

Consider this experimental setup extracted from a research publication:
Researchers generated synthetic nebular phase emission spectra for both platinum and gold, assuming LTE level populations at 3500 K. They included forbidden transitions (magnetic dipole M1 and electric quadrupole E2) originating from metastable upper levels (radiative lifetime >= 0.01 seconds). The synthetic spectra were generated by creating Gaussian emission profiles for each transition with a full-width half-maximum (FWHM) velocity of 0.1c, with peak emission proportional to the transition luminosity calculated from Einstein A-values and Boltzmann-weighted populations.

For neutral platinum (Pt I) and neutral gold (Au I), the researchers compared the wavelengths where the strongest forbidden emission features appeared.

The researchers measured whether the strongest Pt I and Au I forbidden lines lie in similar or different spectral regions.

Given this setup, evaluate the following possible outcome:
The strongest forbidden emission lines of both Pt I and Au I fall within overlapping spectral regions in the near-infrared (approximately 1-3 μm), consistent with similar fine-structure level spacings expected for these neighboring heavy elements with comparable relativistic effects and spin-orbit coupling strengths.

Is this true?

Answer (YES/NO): NO